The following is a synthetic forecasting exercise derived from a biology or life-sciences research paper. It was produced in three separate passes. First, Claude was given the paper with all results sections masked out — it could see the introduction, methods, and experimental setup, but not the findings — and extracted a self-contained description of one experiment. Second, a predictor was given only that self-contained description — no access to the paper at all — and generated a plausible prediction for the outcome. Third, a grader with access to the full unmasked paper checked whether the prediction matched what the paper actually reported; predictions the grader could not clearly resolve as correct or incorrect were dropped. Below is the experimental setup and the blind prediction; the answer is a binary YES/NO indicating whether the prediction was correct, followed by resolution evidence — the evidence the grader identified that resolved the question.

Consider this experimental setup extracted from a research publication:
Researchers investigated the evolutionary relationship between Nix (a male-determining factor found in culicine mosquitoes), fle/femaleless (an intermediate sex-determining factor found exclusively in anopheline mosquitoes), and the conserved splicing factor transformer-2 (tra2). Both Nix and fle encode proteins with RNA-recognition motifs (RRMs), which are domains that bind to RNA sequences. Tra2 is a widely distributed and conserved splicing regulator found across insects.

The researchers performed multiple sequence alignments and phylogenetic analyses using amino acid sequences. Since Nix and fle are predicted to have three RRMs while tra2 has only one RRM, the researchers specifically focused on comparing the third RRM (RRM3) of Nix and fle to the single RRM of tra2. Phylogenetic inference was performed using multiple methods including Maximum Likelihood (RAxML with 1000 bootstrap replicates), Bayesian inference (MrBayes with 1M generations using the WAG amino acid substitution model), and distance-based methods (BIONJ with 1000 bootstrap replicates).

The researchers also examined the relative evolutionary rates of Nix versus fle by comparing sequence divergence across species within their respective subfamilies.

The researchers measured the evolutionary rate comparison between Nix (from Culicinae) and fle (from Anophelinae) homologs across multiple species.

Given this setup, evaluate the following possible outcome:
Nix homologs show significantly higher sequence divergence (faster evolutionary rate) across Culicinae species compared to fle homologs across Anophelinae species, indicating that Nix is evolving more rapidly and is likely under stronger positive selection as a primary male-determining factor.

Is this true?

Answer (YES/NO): NO